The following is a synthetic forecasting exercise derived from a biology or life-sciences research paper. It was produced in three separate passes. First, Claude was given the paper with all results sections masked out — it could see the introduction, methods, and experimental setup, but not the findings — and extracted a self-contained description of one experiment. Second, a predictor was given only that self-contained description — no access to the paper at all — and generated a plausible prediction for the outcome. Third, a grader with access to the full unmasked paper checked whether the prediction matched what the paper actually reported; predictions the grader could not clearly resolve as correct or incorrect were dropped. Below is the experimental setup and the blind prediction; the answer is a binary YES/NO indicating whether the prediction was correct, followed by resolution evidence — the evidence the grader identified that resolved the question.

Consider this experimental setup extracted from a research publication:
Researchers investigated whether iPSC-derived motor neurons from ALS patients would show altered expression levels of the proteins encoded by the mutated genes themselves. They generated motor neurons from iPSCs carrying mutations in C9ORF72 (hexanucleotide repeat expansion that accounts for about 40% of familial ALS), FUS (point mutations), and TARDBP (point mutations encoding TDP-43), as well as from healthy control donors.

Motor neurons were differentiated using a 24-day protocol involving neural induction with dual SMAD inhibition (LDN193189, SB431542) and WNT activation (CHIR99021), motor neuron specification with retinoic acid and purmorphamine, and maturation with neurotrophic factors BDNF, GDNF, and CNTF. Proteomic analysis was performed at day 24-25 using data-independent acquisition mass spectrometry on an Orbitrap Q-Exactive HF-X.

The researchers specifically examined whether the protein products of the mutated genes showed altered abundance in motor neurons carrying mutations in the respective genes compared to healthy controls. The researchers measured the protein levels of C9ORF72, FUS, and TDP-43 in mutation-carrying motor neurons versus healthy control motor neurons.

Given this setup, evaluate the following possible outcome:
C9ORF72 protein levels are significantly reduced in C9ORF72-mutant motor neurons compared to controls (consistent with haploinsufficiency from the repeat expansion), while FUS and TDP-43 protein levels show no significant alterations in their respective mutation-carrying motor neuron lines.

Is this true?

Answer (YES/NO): NO